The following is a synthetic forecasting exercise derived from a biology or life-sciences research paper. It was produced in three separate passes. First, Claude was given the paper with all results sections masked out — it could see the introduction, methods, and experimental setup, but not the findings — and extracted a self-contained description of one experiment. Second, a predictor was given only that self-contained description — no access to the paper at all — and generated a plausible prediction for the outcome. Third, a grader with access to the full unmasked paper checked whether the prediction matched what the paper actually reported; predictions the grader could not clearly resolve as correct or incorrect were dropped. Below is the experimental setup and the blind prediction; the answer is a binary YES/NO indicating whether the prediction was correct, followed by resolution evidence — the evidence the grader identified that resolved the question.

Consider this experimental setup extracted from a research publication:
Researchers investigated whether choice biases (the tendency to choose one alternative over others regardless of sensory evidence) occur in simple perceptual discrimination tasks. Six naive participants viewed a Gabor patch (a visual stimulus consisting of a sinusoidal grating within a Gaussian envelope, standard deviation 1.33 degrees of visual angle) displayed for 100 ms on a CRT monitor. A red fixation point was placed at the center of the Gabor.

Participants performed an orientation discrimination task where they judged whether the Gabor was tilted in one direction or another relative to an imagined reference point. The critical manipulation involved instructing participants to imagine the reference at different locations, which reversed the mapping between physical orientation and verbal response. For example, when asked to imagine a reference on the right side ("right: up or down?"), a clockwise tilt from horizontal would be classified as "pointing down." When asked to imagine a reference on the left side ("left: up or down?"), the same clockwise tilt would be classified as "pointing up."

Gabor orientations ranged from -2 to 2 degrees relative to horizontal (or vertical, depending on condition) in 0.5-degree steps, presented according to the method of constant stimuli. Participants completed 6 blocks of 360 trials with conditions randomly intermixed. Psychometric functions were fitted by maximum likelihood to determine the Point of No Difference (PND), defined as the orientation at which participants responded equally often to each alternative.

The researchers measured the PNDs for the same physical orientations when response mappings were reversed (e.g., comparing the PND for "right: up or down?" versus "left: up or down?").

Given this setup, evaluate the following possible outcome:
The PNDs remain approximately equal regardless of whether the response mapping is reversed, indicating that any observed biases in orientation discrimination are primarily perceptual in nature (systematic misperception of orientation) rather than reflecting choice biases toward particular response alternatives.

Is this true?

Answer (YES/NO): YES